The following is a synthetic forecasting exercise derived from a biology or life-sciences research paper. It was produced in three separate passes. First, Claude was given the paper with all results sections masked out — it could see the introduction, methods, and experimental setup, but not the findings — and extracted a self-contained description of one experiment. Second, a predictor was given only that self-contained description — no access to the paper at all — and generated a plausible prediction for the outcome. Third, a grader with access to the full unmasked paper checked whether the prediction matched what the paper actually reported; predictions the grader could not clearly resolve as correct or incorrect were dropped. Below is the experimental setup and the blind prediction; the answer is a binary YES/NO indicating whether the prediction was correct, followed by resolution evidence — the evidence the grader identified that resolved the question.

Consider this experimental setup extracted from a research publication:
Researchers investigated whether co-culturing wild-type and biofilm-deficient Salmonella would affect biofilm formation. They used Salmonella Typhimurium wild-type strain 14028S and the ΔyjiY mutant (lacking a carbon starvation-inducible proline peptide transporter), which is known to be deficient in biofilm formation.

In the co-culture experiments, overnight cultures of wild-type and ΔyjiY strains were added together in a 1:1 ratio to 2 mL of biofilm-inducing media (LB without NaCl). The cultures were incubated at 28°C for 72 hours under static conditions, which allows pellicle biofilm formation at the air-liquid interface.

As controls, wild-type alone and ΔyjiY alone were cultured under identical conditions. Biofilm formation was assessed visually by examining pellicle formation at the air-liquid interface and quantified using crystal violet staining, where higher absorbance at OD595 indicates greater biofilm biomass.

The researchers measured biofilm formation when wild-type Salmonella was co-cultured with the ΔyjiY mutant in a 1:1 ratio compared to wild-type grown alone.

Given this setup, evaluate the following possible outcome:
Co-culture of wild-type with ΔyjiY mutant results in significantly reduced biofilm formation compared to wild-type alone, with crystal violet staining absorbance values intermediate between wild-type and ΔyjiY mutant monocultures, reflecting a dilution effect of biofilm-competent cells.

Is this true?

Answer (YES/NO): NO